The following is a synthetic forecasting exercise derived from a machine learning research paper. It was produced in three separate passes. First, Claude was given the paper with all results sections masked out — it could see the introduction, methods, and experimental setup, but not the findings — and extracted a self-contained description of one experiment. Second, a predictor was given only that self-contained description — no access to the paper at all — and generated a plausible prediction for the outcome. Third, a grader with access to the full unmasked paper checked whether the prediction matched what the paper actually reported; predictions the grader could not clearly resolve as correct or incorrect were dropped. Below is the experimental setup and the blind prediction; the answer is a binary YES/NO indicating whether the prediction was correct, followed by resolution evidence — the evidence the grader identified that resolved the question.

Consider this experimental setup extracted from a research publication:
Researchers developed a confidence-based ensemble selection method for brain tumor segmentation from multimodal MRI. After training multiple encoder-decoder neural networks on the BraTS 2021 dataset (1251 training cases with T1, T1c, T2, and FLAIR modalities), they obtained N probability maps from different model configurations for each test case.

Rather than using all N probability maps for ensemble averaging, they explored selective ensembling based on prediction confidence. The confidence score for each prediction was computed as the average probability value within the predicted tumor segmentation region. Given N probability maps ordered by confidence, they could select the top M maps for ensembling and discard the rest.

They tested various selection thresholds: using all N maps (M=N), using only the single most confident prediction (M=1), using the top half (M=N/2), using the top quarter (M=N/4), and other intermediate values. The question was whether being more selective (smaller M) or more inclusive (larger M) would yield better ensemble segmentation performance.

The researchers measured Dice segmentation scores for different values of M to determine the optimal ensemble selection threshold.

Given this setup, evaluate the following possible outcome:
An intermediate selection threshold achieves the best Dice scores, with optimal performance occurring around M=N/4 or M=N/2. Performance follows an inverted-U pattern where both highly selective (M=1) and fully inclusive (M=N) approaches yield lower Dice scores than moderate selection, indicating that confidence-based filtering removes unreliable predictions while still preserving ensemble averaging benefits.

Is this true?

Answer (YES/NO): YES